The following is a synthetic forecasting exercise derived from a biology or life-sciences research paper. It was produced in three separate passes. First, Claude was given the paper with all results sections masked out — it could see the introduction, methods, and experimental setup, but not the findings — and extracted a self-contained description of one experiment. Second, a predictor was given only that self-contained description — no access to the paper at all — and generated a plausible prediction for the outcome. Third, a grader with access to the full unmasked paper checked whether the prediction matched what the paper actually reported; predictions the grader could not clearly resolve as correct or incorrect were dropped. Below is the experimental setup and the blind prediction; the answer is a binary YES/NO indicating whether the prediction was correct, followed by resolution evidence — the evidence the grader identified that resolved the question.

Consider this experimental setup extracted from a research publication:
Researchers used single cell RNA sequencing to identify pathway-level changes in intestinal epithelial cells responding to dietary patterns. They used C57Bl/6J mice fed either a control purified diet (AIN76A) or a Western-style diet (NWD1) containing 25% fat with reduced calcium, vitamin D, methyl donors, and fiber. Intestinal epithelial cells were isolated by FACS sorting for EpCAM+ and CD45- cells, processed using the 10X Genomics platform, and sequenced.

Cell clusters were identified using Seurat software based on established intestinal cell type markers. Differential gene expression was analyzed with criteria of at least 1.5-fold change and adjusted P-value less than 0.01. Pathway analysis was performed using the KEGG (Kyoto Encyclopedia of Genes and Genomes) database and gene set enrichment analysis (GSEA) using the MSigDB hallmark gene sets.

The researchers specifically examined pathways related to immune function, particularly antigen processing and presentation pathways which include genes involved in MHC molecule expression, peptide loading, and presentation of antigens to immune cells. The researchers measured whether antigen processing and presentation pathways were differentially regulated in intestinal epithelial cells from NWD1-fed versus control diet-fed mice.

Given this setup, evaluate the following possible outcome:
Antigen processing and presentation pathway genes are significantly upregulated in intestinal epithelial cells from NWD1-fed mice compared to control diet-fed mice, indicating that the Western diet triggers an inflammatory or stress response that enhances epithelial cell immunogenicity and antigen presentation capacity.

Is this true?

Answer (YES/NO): YES